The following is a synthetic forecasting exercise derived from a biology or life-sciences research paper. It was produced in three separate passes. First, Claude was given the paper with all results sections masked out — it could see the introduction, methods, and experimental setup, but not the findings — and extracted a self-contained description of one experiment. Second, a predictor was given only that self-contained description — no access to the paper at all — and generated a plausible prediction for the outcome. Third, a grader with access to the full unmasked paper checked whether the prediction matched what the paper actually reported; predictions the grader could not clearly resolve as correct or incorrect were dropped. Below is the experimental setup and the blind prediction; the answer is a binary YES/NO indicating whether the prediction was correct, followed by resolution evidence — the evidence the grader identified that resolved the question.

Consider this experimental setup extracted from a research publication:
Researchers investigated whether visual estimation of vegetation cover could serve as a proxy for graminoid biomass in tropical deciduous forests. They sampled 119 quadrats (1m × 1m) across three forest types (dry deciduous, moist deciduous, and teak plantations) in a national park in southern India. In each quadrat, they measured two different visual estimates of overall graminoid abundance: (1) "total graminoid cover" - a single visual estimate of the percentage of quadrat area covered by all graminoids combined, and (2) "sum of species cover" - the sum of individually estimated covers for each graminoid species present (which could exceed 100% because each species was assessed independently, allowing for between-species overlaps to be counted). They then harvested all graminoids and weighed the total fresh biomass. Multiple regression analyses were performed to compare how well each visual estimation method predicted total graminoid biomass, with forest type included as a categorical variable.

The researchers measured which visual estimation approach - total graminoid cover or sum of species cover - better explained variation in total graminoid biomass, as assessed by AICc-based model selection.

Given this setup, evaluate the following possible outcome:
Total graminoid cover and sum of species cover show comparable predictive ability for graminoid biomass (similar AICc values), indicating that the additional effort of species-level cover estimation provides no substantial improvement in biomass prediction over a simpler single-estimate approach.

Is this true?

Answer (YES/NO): NO